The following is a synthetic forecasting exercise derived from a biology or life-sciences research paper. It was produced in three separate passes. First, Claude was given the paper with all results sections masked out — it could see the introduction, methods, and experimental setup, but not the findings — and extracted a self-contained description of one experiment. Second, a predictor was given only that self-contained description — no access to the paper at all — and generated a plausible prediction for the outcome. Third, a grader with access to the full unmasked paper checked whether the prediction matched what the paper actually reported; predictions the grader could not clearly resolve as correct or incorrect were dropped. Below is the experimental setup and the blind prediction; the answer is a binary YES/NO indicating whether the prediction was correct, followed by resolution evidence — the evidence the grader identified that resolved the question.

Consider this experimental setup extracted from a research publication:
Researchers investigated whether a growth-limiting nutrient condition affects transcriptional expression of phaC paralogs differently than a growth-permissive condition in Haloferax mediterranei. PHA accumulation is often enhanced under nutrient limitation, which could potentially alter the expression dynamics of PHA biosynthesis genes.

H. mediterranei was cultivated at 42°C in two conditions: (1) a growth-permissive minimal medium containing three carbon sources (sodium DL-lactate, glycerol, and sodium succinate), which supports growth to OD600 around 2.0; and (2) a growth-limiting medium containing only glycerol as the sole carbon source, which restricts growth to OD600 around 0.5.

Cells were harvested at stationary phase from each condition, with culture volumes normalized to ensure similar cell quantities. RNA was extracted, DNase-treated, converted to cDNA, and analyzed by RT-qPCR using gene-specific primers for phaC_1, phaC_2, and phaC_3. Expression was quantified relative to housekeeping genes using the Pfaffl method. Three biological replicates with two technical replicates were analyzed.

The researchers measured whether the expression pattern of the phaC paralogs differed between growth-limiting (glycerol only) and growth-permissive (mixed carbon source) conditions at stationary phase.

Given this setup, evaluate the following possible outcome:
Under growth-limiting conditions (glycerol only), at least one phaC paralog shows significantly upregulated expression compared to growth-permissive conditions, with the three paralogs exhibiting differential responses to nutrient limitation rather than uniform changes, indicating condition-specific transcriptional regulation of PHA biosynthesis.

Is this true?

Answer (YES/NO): NO